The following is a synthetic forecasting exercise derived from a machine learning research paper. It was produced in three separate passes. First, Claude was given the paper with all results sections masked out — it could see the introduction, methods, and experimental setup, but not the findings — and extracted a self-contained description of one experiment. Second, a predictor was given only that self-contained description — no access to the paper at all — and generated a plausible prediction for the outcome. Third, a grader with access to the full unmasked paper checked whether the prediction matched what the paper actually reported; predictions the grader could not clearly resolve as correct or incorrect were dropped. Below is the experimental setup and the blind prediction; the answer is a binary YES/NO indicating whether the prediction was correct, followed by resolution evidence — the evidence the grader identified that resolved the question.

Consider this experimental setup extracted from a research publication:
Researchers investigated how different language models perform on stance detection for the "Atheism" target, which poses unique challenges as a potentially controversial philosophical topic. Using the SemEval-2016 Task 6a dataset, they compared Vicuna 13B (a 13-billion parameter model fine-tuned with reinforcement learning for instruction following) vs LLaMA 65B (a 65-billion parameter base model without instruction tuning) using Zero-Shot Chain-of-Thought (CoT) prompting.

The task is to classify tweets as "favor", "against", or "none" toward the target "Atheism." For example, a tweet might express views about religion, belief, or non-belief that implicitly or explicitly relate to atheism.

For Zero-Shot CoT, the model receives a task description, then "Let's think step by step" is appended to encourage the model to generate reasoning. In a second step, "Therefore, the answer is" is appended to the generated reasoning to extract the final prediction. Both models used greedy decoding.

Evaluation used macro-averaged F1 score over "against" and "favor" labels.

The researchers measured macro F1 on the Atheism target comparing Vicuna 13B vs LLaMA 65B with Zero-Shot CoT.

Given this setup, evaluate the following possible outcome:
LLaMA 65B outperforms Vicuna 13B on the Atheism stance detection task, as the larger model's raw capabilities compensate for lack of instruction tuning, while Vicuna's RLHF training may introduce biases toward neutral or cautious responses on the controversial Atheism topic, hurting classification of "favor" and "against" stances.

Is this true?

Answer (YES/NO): YES